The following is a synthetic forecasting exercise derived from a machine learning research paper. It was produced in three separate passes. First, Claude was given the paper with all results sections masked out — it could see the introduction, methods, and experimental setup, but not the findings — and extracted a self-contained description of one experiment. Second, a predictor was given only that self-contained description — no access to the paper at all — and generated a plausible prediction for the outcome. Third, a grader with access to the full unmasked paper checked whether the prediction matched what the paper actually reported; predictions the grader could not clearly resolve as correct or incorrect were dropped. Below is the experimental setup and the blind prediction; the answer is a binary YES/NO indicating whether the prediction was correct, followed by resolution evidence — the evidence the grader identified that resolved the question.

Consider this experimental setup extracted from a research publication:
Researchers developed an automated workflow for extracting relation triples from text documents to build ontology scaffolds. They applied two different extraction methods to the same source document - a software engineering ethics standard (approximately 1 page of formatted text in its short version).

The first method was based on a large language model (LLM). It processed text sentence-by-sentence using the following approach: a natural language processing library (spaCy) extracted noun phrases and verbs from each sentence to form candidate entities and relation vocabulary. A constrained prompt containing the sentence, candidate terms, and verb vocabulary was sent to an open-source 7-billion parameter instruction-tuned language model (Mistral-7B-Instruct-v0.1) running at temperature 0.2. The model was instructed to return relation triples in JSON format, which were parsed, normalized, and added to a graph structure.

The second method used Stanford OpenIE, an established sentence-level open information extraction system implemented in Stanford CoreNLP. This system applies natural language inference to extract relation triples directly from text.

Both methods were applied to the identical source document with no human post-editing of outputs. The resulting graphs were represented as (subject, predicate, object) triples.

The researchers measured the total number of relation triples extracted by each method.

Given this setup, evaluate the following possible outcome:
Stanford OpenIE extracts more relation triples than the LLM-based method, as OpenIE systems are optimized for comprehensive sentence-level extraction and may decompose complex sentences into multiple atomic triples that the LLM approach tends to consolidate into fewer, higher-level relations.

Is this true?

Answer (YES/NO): YES